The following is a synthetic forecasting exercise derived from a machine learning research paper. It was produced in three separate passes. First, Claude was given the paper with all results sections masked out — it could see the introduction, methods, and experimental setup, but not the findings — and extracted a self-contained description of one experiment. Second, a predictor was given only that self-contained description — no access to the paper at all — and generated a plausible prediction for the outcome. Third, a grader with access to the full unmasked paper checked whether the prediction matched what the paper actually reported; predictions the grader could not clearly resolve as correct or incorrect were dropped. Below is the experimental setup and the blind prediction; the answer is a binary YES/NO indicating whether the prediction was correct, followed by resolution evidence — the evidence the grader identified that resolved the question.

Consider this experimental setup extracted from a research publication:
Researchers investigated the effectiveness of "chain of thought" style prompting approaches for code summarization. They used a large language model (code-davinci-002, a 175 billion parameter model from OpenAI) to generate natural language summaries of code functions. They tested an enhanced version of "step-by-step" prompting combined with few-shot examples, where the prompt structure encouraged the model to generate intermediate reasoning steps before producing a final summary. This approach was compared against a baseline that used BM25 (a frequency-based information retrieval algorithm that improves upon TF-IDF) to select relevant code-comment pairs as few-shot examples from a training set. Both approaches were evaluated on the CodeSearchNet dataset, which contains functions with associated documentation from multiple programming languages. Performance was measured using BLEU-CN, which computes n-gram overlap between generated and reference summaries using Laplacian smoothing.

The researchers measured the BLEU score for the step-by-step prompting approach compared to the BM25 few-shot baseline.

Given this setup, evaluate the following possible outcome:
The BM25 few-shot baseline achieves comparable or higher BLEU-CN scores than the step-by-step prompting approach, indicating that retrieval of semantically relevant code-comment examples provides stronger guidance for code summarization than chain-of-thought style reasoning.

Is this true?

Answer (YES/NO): YES